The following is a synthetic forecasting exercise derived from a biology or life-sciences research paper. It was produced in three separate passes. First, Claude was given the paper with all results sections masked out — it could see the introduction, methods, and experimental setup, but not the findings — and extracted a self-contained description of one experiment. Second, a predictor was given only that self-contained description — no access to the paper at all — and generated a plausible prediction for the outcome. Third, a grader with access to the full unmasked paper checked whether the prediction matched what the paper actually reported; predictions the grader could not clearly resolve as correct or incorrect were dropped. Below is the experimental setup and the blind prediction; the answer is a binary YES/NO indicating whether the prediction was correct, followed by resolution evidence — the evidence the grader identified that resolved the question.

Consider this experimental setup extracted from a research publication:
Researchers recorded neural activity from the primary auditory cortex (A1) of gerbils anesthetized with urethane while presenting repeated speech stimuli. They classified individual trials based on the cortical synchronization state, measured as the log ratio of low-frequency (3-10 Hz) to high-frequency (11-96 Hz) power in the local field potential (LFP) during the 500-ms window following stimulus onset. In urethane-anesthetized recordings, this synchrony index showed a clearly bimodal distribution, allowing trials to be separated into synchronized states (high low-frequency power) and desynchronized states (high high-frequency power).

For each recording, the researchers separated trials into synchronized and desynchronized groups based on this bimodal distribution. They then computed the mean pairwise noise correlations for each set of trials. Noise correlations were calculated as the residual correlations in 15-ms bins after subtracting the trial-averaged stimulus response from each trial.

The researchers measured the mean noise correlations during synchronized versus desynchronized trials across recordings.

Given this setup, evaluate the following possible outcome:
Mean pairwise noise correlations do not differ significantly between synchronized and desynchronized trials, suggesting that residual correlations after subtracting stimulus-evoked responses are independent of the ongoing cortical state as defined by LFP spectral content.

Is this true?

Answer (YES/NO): NO